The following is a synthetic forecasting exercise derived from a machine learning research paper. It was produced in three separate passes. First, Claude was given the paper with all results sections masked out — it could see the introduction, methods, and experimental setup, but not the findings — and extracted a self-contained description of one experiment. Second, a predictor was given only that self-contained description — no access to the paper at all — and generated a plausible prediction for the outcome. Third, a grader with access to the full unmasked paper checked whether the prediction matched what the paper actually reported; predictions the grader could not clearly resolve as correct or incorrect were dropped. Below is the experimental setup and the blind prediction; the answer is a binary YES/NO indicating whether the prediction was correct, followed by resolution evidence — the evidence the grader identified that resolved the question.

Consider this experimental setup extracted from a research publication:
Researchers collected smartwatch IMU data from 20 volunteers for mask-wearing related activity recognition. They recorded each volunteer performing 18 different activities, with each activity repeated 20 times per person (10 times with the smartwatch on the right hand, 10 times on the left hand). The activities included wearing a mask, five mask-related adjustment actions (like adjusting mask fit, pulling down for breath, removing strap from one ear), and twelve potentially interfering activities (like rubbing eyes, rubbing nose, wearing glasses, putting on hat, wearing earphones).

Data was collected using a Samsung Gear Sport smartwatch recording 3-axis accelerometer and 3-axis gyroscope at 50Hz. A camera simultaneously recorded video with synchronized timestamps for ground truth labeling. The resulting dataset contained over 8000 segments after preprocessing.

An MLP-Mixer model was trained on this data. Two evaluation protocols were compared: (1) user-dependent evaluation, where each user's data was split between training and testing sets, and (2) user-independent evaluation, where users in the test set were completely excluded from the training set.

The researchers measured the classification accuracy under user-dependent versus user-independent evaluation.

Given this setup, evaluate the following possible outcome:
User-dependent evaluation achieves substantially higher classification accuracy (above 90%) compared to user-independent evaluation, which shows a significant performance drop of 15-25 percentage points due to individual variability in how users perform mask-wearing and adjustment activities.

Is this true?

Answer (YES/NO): NO